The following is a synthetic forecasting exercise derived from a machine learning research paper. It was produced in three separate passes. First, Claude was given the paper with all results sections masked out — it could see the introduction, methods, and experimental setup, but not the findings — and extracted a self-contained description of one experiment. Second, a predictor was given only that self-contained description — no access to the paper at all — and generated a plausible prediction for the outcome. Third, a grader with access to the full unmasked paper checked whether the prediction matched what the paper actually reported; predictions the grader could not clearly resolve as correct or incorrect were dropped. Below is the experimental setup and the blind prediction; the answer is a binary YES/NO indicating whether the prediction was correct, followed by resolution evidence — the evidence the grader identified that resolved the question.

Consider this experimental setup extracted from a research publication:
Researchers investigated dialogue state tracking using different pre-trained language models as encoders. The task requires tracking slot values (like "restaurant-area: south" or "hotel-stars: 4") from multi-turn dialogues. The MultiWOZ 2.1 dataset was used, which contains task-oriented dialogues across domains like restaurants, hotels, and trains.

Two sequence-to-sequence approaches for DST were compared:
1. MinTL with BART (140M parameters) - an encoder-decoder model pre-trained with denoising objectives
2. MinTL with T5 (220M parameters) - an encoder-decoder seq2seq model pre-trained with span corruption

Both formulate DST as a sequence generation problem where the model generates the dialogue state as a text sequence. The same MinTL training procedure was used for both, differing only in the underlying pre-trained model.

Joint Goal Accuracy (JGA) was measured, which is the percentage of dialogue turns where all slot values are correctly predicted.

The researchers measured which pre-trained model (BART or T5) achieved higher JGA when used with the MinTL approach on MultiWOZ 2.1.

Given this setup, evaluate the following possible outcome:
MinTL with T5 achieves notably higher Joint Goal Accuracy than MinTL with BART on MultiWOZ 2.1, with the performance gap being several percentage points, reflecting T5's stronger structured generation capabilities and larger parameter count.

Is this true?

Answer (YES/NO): NO